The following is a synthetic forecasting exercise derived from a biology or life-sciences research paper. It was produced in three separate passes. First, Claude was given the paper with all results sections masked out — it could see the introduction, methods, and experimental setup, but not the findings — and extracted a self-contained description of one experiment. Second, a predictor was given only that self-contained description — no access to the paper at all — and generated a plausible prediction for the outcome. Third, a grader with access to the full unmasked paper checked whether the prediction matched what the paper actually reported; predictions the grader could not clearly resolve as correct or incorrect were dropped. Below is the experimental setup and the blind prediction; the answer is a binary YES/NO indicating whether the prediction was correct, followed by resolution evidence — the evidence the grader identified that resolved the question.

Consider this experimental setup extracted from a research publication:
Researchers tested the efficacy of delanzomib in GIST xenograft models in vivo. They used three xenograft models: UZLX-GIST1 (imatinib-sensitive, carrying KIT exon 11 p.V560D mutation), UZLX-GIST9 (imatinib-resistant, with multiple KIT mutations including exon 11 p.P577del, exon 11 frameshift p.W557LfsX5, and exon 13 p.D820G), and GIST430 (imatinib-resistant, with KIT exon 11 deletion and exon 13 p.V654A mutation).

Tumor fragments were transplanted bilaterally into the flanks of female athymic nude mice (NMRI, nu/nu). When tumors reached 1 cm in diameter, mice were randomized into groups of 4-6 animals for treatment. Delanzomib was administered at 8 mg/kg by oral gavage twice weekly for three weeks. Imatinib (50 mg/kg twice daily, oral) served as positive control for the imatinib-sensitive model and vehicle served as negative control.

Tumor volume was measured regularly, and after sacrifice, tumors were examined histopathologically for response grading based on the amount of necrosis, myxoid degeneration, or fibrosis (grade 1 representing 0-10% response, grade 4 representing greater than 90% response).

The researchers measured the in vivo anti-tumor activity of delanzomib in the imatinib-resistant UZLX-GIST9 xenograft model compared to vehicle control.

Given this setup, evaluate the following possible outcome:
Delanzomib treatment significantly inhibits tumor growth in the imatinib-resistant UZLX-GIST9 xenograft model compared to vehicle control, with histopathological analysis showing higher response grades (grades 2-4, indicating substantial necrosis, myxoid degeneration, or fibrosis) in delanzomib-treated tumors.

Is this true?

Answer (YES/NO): NO